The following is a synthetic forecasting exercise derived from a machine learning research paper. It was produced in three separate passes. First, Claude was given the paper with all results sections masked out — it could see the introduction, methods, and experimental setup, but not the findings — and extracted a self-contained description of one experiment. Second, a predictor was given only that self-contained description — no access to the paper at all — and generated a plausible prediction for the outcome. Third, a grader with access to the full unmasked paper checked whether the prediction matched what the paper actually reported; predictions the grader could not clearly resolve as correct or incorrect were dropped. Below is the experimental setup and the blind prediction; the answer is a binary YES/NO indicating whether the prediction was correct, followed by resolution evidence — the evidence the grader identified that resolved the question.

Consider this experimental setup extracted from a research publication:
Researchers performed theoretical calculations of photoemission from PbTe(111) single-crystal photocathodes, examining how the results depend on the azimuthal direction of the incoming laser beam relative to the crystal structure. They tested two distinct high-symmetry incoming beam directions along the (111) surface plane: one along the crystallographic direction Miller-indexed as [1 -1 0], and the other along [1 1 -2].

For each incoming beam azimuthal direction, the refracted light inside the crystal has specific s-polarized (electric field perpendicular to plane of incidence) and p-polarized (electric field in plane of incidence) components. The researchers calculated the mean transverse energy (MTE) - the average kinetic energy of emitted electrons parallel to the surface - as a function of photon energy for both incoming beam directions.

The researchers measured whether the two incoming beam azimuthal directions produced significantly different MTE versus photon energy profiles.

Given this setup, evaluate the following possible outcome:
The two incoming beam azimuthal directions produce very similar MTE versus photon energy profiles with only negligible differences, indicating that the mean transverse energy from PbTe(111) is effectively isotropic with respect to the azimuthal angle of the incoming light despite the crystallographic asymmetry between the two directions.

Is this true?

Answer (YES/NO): YES